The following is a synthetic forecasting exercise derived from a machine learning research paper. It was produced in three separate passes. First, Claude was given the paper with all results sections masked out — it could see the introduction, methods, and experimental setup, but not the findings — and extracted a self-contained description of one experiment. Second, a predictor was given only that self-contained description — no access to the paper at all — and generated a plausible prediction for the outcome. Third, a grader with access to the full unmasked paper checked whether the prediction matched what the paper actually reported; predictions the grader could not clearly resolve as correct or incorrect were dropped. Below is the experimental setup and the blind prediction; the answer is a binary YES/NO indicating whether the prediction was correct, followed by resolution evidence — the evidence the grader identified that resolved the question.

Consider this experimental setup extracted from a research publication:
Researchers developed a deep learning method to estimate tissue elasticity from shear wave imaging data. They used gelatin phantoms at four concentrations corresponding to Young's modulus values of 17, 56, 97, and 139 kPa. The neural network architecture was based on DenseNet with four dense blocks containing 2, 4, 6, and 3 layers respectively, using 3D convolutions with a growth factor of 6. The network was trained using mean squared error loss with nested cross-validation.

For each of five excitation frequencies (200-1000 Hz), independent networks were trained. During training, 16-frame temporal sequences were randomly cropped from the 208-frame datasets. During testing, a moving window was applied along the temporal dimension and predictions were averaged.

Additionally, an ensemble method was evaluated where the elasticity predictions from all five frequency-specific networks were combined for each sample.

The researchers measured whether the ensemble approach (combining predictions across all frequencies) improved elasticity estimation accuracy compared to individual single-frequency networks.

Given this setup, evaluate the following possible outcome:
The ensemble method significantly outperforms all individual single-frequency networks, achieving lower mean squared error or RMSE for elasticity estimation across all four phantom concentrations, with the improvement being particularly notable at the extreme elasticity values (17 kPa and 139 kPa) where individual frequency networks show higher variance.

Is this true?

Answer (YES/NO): NO